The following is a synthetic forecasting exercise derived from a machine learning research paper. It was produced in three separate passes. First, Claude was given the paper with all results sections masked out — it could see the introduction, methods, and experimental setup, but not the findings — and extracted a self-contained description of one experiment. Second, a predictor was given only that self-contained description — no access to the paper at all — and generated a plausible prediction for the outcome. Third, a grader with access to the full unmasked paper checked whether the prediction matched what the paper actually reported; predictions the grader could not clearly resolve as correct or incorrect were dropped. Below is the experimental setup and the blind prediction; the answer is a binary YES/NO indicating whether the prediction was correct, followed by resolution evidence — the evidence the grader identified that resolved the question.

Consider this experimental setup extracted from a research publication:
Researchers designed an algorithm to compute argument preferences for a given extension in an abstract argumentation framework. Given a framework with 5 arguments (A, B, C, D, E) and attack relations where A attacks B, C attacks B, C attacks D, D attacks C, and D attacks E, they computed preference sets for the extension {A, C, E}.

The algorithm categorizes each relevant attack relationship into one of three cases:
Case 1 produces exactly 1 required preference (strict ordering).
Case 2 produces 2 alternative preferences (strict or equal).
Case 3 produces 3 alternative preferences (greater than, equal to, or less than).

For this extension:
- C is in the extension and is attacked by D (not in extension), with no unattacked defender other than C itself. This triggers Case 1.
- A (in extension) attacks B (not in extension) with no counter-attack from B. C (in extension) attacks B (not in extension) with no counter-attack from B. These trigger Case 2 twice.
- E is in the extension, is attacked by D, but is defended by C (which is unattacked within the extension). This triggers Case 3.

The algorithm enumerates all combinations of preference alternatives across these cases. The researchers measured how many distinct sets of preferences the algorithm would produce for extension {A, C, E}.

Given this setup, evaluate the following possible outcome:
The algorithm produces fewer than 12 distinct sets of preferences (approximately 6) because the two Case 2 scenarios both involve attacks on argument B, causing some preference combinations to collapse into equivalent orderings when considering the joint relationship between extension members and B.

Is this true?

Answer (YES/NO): NO